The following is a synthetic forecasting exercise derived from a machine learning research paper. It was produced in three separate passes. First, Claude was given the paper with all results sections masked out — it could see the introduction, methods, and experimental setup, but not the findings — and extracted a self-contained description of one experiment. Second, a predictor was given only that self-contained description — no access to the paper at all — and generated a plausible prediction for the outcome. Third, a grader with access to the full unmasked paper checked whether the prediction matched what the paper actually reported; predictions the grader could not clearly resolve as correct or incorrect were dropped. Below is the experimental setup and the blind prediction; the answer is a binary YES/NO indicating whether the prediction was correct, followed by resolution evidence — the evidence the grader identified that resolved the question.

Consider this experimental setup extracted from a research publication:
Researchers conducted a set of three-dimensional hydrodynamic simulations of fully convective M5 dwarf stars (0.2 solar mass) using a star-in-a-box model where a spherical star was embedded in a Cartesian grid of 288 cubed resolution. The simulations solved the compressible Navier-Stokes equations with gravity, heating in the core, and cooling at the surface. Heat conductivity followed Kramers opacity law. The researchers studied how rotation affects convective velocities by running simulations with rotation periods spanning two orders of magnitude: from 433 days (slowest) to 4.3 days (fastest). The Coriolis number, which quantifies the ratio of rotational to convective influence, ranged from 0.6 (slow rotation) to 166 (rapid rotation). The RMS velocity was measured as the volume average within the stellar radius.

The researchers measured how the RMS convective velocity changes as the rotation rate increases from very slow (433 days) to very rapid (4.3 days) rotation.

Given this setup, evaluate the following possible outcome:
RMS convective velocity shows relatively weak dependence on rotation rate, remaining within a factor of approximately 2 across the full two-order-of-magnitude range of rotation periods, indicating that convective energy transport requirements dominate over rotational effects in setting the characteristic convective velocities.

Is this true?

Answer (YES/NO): NO